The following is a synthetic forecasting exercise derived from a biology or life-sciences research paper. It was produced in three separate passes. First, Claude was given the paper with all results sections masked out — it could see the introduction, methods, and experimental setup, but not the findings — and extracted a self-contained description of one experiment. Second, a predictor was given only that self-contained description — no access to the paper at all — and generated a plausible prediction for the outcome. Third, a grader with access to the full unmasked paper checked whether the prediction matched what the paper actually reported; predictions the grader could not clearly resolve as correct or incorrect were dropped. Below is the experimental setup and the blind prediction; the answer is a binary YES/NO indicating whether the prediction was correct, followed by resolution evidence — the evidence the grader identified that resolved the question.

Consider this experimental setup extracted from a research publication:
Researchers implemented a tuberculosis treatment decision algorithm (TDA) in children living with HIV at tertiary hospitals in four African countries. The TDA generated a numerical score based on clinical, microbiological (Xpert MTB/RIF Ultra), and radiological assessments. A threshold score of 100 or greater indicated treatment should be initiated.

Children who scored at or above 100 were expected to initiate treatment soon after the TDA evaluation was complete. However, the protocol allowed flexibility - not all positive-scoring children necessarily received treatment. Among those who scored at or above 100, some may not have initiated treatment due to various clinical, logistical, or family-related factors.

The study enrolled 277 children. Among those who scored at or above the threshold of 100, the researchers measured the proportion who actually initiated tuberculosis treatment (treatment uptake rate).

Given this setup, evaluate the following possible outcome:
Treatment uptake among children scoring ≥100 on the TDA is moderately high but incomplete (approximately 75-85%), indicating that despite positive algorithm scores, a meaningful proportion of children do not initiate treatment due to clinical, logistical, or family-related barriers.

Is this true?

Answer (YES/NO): NO